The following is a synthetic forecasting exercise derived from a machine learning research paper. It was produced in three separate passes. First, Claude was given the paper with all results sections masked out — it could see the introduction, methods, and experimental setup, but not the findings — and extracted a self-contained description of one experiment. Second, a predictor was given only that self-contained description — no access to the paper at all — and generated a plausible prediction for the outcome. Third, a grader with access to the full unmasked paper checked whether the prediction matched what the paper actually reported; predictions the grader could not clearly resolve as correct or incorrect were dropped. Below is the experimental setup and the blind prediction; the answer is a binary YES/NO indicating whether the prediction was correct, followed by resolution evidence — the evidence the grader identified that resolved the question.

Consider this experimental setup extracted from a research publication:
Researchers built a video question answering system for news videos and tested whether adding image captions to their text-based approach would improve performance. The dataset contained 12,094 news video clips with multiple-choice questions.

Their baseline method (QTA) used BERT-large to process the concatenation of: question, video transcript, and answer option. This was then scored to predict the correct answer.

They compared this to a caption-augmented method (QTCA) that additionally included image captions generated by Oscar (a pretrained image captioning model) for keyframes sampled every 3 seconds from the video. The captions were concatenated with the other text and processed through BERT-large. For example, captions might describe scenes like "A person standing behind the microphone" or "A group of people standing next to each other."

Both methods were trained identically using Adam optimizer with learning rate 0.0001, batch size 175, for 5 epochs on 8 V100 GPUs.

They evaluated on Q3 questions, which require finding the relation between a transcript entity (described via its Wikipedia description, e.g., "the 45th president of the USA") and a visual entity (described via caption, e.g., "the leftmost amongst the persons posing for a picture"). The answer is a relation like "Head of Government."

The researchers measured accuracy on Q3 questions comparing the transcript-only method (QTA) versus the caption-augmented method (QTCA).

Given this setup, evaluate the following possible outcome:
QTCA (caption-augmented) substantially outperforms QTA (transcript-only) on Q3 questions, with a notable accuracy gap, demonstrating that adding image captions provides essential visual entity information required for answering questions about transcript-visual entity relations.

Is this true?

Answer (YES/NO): NO